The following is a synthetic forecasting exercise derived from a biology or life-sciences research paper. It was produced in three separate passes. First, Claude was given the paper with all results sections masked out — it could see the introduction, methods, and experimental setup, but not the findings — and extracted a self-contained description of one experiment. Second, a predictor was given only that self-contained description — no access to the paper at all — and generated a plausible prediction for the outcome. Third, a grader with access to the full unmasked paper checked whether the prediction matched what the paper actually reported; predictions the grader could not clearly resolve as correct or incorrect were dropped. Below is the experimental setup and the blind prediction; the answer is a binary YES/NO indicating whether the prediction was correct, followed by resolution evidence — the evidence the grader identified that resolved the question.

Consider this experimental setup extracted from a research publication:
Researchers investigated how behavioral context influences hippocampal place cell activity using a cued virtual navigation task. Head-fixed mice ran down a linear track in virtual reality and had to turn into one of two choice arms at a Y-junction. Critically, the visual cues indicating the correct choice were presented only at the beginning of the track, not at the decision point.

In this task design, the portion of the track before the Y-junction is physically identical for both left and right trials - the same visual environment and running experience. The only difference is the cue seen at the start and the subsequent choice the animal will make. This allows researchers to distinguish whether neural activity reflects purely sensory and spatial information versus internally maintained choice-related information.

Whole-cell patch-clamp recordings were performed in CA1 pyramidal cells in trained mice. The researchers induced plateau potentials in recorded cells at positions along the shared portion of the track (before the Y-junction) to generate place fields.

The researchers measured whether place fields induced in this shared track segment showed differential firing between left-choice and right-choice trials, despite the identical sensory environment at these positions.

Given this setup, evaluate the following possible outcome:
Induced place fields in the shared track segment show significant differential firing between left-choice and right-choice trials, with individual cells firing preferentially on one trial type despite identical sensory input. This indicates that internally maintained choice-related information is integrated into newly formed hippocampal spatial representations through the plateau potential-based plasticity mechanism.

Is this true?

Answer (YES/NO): YES